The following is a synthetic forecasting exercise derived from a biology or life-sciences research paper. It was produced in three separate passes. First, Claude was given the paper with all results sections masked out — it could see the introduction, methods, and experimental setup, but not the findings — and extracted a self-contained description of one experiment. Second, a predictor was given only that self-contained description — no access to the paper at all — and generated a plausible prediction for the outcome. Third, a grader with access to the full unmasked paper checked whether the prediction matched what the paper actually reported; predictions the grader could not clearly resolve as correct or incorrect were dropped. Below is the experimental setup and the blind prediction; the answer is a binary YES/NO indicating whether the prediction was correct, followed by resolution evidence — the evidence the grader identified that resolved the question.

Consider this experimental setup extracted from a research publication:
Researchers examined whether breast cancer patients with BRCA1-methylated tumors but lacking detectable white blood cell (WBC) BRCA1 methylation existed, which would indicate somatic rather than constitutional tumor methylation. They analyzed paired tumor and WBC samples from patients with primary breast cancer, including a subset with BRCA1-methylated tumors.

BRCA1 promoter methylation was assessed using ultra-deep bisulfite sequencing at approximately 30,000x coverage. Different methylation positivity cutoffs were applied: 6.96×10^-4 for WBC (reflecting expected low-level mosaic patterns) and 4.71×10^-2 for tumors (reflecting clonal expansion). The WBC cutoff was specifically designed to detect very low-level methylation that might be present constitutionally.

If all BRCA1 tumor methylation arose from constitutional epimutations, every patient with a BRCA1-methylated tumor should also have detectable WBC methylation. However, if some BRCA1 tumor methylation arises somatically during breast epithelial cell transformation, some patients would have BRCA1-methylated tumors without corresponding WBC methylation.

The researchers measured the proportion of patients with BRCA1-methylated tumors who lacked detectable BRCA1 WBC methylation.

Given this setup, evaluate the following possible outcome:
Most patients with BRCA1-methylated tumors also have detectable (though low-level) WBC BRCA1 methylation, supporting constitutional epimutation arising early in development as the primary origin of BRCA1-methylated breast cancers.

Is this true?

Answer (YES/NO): YES